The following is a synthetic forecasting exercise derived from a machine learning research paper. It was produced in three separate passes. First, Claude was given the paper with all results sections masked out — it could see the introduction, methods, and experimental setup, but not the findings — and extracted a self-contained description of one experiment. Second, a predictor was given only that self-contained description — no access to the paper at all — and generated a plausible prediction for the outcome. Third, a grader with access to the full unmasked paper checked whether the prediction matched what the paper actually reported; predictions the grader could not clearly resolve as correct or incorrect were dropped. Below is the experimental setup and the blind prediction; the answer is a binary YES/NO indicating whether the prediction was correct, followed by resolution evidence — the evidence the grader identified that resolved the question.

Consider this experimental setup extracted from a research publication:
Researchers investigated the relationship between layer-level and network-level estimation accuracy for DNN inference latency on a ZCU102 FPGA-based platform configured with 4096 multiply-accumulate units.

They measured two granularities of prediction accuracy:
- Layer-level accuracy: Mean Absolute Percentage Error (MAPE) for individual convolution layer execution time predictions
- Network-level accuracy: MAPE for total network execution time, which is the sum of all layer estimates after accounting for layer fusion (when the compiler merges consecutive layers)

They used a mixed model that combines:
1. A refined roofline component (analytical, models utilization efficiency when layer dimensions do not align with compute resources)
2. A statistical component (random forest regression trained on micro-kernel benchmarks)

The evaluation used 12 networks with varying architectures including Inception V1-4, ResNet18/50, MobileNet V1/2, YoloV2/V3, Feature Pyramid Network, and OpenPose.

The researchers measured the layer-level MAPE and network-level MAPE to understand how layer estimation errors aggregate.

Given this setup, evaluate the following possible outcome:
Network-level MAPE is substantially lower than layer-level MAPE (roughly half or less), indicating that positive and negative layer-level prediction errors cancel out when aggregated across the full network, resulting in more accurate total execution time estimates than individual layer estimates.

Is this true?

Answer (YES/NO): YES